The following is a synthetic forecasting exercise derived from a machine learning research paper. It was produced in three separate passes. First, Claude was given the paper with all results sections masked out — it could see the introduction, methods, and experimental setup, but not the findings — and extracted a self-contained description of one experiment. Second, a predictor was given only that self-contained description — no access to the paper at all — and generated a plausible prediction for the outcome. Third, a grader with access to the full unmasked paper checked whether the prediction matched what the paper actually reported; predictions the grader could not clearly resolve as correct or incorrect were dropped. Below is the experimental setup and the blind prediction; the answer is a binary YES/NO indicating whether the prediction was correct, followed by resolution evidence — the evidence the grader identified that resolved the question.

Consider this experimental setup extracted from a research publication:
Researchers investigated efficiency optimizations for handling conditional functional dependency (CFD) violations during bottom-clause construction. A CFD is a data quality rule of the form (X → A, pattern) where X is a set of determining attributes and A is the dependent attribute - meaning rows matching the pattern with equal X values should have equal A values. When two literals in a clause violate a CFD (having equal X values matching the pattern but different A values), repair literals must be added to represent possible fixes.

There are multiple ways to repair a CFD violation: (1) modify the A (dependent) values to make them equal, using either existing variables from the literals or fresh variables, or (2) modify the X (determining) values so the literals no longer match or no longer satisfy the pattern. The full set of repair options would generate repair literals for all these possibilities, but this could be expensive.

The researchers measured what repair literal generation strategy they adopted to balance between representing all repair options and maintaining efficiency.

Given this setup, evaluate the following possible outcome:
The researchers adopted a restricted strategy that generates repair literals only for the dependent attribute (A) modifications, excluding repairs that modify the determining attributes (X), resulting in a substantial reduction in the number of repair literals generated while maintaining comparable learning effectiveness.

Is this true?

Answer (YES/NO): NO